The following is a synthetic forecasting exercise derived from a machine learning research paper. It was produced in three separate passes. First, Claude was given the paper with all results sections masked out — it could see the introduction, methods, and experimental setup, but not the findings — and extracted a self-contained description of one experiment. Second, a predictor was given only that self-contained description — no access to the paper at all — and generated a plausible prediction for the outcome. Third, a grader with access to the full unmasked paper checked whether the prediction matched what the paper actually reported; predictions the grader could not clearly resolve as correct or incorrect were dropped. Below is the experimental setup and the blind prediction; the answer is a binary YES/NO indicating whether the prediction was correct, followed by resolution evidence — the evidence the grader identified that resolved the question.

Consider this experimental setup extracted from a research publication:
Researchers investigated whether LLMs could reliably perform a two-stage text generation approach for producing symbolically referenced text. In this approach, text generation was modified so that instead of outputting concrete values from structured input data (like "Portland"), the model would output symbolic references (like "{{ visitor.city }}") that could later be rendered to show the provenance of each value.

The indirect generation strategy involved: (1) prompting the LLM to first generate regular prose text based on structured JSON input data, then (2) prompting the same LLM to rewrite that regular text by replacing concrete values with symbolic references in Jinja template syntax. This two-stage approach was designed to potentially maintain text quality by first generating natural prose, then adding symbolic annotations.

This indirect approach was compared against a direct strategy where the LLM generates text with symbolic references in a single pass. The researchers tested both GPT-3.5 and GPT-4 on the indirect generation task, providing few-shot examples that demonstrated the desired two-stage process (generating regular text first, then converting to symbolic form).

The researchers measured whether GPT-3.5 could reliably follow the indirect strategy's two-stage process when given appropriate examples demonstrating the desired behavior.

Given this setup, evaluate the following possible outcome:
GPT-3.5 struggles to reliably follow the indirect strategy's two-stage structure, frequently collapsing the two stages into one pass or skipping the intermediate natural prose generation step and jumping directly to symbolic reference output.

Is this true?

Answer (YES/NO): YES